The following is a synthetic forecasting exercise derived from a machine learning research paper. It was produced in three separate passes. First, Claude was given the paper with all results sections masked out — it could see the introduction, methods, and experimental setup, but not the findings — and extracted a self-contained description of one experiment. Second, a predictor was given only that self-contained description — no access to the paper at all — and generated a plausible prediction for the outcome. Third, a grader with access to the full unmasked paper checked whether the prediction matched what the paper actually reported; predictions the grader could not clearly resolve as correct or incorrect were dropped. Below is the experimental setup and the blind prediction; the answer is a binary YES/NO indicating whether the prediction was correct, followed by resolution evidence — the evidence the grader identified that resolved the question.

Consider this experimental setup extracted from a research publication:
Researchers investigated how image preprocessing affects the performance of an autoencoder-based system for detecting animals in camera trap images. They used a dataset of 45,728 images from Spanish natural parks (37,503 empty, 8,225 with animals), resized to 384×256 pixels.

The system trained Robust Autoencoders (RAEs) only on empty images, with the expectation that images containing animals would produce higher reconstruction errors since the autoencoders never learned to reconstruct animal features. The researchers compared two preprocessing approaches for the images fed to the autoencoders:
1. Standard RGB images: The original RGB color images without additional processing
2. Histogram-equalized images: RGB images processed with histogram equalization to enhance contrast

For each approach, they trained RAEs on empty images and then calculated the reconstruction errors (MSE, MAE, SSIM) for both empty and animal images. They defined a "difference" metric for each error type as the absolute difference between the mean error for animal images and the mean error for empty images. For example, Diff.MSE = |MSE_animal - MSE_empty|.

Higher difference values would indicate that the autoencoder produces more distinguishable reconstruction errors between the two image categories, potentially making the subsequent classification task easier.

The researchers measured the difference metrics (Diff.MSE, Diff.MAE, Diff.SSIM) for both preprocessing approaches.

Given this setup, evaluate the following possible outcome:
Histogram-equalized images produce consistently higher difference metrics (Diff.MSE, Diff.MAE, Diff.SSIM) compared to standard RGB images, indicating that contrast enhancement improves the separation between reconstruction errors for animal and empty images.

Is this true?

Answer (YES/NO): YES